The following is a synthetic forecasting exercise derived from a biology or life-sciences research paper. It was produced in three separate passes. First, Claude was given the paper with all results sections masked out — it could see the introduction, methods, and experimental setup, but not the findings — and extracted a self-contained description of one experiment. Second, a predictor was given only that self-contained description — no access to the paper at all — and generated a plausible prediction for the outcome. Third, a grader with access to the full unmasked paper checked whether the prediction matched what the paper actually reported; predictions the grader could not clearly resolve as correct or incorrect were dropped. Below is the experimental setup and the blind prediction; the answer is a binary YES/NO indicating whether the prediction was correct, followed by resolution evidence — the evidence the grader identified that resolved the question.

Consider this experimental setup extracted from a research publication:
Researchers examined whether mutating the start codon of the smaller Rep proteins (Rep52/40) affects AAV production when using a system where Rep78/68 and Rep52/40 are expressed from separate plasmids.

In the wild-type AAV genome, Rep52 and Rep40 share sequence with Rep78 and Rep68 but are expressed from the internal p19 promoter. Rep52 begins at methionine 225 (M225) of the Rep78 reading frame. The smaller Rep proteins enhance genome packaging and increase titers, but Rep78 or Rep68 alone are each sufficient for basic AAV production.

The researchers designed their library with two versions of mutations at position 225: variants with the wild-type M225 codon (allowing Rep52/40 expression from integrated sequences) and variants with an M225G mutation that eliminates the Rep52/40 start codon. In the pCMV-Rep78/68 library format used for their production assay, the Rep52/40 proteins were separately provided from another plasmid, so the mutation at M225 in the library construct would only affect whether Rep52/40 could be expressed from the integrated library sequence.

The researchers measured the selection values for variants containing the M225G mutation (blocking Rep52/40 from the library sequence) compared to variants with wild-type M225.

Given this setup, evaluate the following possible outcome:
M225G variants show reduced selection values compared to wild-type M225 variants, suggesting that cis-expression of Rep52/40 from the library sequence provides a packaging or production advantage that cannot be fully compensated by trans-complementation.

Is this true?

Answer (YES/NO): NO